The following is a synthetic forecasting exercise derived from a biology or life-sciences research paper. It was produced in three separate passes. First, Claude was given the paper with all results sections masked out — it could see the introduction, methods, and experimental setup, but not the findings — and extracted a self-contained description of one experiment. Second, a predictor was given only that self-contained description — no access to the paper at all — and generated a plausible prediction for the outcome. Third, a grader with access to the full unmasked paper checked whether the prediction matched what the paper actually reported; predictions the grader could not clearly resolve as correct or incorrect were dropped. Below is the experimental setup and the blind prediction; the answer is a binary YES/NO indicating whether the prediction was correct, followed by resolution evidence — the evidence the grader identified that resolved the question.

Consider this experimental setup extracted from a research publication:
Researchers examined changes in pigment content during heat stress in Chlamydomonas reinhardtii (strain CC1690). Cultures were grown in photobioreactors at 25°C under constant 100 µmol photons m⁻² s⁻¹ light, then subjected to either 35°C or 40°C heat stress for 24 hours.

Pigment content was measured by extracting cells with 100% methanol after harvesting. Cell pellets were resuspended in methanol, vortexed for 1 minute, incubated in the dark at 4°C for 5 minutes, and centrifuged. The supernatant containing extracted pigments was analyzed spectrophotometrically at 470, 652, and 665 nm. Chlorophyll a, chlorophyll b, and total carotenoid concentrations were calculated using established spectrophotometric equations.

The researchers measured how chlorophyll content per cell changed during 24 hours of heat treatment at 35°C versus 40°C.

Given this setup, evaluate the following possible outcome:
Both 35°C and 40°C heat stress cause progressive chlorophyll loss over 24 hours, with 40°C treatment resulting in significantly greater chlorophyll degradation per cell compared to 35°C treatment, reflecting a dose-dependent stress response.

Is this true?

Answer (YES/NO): NO